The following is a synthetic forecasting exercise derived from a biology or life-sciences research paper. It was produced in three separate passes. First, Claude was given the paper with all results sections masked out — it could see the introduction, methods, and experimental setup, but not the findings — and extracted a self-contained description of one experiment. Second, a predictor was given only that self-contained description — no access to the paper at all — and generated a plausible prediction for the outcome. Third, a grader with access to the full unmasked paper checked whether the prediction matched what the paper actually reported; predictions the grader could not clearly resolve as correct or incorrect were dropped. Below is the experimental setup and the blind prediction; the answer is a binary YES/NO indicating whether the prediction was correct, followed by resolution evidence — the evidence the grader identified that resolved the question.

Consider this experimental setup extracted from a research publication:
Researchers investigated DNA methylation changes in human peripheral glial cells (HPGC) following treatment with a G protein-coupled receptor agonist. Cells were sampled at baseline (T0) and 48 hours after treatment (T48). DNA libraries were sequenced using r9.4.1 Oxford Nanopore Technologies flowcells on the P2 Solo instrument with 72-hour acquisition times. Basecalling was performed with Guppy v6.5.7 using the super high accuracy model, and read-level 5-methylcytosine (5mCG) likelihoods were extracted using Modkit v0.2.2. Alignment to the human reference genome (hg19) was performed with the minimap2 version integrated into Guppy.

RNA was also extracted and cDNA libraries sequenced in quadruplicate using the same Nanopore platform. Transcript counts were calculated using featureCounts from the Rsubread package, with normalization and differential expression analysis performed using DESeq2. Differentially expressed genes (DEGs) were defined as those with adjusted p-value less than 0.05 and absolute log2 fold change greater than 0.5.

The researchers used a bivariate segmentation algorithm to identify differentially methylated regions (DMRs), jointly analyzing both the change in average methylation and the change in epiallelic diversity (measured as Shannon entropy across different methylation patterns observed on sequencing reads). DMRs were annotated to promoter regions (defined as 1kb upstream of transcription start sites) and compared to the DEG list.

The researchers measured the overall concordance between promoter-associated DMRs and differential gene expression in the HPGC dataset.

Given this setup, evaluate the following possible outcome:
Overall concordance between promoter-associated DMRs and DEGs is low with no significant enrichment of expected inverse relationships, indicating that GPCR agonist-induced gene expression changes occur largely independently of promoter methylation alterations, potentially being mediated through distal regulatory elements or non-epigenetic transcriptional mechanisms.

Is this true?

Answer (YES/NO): NO